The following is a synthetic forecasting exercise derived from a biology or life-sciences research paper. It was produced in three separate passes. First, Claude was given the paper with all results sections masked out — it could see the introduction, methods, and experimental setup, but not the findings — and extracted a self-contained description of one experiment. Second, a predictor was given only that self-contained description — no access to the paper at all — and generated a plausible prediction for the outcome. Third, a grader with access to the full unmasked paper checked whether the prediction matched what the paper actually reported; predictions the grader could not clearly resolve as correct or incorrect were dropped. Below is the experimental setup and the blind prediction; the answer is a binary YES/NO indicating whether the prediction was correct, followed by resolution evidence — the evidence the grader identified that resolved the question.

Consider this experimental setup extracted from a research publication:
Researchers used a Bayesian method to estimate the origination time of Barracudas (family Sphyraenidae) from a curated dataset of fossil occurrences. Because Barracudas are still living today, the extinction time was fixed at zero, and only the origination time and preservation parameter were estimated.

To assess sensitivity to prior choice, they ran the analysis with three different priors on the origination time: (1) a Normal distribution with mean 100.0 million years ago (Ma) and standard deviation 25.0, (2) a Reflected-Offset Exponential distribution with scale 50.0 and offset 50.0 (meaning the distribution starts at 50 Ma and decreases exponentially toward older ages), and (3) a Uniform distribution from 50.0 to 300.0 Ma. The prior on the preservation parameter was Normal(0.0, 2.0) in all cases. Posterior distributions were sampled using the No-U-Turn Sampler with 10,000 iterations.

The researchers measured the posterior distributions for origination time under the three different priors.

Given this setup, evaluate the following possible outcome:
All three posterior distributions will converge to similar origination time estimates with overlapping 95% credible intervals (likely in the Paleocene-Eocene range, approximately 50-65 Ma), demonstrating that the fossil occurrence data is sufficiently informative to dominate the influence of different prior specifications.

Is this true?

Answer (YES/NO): YES